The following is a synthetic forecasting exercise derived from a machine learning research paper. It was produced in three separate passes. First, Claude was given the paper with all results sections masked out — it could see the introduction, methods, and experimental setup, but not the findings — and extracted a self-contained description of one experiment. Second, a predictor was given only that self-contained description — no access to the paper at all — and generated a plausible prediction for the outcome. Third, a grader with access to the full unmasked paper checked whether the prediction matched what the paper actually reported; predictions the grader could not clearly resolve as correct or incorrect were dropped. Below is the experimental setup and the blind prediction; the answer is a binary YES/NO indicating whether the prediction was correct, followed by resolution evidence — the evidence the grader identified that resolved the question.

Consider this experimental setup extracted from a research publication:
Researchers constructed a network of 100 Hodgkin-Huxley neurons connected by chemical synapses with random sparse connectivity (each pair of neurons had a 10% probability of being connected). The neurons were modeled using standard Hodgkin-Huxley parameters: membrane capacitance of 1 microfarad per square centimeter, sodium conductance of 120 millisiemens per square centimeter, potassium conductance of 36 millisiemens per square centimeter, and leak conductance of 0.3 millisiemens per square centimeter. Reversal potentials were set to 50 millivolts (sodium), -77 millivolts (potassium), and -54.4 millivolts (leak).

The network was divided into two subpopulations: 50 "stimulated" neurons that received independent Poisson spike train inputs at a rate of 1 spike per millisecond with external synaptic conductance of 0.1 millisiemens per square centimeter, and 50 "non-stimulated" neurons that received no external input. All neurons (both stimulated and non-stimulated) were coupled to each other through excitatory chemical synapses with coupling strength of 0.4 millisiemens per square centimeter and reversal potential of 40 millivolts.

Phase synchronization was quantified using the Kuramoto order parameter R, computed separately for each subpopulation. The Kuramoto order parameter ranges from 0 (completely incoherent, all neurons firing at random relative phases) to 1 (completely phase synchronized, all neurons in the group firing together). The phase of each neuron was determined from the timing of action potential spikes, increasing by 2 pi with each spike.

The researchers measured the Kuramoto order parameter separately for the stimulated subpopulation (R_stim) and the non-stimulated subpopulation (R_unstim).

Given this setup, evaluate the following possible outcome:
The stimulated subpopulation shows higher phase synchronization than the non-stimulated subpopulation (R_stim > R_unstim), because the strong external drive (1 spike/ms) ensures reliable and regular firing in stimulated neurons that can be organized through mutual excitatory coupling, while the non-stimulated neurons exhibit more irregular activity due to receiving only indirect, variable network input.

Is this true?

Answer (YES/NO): NO